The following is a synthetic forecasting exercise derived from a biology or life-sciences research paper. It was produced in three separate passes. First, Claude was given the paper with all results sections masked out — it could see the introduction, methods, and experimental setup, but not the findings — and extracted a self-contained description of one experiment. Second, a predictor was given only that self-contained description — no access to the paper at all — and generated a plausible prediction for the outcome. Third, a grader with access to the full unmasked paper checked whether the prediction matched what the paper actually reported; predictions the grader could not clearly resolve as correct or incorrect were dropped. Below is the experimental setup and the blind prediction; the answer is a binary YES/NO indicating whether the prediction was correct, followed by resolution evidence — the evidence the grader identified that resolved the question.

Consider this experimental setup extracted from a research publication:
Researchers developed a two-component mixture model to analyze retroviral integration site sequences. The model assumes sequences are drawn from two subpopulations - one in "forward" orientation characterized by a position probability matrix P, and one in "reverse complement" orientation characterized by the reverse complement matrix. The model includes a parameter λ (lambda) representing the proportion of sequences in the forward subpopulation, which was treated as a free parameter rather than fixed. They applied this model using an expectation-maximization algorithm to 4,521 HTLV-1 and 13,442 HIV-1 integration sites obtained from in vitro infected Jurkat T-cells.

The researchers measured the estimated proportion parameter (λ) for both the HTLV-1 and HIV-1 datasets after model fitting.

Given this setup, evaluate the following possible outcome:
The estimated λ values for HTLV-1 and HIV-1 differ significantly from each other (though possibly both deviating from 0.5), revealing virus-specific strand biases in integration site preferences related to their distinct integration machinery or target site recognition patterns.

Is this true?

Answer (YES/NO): NO